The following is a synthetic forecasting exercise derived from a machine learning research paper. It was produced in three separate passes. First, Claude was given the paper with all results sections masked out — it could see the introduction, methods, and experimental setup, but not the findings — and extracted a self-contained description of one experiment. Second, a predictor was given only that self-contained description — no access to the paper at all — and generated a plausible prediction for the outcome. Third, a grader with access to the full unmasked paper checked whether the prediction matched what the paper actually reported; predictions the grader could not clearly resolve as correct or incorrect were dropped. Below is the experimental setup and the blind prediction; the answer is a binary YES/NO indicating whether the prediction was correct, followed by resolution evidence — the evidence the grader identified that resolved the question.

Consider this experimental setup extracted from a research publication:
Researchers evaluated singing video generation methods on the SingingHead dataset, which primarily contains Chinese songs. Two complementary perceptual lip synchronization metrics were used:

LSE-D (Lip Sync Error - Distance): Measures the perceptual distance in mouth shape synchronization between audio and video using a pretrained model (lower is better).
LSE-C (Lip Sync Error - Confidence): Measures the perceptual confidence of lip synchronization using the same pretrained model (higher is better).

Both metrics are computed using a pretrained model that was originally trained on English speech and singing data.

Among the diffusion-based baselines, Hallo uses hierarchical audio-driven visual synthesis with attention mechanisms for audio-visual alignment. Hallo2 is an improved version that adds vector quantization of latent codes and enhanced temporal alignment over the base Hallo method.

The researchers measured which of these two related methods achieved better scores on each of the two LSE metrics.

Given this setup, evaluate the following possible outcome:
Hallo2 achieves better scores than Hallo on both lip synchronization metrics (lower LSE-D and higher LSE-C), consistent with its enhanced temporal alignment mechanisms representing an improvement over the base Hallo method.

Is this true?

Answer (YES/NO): NO